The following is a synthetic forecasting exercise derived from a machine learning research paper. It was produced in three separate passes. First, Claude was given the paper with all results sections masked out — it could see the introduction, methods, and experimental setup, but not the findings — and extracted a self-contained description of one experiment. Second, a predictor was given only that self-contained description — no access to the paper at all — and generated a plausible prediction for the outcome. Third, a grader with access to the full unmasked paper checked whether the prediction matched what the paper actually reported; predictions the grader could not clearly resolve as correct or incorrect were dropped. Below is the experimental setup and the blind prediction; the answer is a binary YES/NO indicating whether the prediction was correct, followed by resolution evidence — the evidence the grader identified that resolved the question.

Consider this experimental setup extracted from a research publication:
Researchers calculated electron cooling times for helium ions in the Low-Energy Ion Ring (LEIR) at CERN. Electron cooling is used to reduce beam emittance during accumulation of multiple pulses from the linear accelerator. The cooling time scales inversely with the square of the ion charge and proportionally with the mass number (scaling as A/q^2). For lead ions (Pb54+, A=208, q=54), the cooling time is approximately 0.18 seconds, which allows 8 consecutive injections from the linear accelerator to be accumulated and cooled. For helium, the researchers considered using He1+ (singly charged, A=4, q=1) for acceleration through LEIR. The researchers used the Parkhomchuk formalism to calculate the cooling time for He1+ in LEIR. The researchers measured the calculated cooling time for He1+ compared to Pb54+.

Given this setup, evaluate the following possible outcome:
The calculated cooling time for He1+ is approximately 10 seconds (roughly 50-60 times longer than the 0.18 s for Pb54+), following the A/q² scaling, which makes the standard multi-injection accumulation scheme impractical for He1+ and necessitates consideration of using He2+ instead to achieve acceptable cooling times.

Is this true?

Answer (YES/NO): NO